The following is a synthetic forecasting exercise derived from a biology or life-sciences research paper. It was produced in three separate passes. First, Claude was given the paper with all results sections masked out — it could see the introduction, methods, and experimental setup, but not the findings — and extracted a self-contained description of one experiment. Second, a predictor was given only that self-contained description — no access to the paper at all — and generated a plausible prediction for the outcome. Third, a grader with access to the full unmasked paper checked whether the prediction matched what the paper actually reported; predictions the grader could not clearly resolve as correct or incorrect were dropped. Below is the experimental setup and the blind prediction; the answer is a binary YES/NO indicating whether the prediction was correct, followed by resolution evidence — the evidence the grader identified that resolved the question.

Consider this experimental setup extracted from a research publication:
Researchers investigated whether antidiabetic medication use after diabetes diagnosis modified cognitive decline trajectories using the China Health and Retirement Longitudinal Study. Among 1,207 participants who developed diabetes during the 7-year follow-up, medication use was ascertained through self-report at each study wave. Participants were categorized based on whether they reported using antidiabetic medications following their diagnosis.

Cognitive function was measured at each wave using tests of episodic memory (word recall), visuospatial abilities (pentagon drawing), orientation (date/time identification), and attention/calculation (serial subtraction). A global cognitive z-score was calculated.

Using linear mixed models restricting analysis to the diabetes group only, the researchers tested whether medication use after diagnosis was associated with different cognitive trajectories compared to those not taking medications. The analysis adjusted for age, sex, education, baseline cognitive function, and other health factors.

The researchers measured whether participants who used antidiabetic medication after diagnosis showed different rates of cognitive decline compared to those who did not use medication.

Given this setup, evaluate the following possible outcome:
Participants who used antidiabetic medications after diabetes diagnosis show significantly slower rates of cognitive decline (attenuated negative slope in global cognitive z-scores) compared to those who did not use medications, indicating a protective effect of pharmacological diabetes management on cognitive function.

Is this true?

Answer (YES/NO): NO